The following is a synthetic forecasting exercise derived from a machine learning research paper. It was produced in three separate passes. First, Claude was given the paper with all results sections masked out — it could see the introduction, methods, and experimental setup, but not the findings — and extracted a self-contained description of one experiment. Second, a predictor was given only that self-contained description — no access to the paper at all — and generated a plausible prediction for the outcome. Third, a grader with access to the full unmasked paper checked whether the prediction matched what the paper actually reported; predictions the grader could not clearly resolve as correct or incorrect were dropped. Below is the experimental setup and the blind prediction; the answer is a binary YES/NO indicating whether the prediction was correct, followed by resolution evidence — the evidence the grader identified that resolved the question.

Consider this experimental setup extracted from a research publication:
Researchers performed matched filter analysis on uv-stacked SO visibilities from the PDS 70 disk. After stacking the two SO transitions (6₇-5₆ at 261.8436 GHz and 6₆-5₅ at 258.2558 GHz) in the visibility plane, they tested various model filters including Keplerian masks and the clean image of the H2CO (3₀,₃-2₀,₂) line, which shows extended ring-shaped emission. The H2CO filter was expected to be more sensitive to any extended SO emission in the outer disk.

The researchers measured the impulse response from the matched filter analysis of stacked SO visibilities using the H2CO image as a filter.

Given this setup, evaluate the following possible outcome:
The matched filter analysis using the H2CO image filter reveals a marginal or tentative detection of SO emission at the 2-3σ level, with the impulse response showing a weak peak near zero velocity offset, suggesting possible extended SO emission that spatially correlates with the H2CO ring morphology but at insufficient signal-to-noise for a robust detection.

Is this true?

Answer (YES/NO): NO